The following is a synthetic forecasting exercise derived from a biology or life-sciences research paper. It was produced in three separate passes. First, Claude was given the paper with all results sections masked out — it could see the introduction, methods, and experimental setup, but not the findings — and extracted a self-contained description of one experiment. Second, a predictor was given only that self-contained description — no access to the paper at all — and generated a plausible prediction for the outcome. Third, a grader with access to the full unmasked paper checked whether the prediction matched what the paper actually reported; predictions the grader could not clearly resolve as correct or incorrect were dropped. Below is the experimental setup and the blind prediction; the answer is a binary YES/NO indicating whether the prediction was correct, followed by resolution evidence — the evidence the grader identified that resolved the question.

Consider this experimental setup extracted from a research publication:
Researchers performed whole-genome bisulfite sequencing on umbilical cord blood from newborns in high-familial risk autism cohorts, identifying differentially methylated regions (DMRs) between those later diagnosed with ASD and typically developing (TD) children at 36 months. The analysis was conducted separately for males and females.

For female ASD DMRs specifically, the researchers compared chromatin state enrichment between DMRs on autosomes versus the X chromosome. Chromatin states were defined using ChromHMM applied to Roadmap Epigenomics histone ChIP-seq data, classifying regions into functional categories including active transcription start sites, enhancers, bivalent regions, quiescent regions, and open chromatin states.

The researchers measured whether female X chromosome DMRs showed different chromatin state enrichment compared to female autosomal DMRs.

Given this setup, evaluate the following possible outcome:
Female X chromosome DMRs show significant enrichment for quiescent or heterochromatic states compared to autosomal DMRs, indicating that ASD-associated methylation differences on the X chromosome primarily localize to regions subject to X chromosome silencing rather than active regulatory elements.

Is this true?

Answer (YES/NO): NO